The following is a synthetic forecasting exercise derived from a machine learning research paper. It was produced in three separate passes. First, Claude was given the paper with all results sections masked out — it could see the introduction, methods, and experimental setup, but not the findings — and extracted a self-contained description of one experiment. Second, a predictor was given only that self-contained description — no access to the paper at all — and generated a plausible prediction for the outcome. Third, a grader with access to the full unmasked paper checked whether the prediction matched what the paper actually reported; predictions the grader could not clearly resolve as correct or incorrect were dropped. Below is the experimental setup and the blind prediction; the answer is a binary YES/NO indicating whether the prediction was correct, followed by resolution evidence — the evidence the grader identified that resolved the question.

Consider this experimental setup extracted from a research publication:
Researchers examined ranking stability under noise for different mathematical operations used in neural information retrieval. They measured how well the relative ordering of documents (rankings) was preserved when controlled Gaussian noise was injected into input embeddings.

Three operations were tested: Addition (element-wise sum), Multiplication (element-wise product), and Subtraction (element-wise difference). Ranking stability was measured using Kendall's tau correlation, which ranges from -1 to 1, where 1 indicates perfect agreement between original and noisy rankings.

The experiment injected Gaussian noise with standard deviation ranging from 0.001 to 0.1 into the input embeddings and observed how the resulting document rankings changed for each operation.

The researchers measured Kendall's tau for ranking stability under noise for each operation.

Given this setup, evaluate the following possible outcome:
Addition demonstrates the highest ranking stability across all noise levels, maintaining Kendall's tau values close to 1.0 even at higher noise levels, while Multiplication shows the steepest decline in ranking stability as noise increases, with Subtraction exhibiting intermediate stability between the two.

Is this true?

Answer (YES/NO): NO